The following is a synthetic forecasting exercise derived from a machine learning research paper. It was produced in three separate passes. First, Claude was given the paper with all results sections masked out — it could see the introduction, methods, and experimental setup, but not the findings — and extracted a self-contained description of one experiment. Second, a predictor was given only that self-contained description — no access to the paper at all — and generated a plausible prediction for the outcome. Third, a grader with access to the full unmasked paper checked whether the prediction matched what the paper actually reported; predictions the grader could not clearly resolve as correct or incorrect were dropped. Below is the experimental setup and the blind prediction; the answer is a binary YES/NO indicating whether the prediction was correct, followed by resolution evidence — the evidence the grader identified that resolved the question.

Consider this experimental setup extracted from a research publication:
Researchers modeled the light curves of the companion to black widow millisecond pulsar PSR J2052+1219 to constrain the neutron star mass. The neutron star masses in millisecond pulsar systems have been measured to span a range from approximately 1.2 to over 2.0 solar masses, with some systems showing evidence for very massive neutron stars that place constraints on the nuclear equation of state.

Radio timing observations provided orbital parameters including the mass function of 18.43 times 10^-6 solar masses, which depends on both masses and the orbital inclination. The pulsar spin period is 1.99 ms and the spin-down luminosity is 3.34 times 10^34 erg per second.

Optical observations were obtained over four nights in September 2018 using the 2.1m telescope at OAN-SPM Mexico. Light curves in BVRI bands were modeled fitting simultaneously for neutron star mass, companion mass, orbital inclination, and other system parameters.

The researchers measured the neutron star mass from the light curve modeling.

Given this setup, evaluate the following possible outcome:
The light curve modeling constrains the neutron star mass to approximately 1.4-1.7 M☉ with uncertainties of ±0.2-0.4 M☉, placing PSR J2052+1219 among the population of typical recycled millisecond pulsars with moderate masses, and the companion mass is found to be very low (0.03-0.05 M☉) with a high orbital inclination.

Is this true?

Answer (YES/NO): NO